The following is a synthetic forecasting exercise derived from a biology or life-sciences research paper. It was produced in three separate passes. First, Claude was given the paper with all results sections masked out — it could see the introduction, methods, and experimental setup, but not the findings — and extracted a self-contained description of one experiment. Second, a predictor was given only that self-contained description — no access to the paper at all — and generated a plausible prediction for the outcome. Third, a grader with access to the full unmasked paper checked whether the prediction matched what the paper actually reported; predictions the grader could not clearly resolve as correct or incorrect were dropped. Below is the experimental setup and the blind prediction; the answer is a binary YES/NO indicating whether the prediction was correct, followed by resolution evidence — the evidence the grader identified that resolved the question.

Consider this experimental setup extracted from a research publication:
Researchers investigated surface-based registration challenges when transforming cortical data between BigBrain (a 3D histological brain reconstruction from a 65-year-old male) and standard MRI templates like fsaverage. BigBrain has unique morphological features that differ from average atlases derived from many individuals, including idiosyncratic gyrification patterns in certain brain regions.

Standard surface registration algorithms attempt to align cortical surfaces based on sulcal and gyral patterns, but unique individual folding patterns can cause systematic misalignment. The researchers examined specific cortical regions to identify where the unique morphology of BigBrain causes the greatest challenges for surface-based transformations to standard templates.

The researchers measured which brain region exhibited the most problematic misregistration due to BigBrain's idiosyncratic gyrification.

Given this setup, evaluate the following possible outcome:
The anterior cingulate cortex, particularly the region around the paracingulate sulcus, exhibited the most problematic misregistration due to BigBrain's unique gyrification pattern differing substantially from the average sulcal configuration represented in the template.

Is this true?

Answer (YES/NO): YES